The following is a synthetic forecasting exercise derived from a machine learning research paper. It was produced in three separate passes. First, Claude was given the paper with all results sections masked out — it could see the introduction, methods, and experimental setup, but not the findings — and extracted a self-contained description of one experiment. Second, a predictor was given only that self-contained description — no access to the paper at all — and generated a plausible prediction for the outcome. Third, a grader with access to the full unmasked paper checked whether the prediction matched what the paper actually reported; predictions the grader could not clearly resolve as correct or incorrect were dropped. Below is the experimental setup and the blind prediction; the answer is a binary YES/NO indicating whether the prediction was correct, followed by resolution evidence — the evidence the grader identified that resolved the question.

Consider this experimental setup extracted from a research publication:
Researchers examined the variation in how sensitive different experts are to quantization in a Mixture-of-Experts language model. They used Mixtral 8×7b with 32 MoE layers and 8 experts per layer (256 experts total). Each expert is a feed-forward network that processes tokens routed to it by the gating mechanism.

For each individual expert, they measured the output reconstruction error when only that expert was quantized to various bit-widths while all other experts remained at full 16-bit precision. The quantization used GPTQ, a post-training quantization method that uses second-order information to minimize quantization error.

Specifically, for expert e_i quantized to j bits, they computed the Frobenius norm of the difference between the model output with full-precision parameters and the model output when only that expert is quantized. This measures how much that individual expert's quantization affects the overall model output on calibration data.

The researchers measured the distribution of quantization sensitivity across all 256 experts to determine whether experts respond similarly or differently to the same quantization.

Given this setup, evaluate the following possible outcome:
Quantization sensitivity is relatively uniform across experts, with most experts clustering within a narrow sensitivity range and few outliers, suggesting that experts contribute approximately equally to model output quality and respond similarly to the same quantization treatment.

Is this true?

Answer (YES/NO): NO